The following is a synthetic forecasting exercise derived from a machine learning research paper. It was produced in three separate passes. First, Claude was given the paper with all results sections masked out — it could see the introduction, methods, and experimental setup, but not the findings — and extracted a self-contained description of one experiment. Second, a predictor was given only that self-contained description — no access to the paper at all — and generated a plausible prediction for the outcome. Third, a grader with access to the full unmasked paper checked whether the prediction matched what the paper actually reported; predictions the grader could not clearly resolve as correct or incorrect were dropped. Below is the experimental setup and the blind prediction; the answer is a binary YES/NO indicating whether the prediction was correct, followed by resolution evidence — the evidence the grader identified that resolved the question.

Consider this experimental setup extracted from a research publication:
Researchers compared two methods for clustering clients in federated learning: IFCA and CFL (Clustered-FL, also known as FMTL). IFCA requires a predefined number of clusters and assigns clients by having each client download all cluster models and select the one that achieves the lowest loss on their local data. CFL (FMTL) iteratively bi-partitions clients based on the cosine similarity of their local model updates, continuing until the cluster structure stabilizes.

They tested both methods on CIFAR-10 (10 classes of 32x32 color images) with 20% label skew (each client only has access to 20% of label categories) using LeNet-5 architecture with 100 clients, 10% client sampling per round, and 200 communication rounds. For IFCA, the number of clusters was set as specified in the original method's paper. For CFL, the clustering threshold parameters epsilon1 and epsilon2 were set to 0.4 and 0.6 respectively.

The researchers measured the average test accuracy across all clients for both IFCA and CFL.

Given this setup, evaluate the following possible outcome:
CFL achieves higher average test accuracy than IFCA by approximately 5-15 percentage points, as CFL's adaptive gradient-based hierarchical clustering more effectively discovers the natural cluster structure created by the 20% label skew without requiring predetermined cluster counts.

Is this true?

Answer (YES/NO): NO